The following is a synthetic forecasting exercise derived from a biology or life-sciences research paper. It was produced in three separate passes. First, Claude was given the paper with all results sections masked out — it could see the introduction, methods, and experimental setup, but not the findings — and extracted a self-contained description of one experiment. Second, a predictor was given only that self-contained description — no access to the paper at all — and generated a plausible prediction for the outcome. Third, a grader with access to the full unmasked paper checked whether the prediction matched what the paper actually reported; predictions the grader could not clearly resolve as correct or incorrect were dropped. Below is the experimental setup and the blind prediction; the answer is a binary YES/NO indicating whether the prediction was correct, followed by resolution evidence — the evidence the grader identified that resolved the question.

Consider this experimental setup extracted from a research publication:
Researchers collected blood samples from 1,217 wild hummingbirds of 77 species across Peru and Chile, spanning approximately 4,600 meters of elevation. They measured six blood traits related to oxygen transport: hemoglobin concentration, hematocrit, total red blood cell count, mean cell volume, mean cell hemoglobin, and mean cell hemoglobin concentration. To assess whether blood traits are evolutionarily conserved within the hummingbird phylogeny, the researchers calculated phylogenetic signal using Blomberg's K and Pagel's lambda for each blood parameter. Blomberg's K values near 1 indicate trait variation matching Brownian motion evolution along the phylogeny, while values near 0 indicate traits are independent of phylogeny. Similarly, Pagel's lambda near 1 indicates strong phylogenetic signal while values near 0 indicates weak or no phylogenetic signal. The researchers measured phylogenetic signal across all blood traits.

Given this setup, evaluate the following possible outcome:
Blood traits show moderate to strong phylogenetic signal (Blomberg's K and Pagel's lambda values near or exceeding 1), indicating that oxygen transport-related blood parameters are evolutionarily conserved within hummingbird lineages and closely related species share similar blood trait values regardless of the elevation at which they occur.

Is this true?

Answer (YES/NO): NO